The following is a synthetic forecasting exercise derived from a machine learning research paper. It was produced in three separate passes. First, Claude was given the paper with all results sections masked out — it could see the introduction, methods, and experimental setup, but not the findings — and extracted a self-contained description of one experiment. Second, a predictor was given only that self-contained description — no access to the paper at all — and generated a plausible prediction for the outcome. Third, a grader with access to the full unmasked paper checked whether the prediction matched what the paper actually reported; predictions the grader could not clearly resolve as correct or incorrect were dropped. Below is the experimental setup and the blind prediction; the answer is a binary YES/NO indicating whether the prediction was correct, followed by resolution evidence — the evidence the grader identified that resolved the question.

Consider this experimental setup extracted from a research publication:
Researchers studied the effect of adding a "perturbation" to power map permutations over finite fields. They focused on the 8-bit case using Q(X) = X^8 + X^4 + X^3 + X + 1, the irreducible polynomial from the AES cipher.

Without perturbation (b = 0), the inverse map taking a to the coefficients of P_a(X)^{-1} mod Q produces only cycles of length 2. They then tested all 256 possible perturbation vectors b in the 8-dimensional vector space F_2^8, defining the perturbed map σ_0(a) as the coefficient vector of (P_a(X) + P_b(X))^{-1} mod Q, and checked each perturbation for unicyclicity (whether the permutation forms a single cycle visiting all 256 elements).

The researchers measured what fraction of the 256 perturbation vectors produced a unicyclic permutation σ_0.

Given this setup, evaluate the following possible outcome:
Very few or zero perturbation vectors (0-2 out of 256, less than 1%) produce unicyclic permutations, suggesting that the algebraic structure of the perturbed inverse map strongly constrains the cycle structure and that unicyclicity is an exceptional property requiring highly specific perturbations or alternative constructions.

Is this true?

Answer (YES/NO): NO